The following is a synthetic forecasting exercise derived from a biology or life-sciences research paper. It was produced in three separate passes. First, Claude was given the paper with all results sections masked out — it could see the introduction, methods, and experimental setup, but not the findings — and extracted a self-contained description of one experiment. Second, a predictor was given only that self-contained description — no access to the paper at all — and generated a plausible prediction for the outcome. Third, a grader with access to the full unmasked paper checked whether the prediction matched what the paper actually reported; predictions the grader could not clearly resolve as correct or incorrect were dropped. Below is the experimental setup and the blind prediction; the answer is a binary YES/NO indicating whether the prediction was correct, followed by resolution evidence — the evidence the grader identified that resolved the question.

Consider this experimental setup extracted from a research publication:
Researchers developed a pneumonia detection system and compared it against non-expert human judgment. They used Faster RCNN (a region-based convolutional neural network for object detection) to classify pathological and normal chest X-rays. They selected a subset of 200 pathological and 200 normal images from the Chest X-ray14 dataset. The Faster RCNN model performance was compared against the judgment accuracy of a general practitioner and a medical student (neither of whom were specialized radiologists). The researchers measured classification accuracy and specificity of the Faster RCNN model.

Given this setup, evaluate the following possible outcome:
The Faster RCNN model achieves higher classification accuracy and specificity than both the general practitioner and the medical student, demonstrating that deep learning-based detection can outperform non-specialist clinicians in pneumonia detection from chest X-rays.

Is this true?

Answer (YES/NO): NO